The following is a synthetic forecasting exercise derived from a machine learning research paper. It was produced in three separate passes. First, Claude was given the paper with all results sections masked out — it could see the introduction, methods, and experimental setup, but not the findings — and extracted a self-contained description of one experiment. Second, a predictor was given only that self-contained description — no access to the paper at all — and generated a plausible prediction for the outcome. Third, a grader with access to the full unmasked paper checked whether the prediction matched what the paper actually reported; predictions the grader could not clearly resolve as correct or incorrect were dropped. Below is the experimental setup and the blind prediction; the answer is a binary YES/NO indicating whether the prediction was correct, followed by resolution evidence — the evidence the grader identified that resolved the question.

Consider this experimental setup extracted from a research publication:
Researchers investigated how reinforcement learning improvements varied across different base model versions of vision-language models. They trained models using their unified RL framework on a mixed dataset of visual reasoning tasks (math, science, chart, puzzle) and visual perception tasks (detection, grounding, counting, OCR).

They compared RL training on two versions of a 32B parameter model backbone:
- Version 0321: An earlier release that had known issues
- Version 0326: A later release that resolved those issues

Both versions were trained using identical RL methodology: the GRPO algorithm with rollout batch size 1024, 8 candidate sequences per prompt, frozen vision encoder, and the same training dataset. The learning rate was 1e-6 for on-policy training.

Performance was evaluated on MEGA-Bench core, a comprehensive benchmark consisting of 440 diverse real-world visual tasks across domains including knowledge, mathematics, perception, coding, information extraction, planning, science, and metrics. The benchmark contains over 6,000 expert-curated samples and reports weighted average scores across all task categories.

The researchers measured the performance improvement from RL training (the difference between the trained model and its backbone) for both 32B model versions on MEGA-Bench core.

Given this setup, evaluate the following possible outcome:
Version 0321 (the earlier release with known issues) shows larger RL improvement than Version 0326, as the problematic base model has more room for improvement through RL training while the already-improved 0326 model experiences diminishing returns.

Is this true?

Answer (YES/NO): YES